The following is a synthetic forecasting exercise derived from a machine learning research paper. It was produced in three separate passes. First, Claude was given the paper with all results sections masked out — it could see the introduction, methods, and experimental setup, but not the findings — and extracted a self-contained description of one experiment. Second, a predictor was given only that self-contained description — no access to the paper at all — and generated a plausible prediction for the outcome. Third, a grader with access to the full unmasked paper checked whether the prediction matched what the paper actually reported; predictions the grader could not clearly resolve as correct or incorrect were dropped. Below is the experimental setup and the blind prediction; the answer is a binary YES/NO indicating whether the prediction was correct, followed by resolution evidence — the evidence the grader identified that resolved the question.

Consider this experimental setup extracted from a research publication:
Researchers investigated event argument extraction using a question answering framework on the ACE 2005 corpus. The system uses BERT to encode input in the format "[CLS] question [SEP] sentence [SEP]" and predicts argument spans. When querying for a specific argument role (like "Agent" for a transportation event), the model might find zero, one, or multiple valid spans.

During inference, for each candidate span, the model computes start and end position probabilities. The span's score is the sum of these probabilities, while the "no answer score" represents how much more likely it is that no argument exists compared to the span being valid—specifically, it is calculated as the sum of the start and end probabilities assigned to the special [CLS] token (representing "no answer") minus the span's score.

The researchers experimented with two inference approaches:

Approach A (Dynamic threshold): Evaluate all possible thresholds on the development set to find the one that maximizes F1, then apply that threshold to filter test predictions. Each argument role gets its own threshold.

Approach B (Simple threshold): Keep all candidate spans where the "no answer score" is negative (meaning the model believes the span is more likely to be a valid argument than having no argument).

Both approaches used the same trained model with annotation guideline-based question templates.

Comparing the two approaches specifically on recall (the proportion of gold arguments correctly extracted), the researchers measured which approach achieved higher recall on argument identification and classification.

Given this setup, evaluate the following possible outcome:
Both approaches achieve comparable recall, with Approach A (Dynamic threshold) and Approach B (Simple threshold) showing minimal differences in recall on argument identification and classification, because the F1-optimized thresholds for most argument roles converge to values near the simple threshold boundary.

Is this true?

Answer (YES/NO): NO